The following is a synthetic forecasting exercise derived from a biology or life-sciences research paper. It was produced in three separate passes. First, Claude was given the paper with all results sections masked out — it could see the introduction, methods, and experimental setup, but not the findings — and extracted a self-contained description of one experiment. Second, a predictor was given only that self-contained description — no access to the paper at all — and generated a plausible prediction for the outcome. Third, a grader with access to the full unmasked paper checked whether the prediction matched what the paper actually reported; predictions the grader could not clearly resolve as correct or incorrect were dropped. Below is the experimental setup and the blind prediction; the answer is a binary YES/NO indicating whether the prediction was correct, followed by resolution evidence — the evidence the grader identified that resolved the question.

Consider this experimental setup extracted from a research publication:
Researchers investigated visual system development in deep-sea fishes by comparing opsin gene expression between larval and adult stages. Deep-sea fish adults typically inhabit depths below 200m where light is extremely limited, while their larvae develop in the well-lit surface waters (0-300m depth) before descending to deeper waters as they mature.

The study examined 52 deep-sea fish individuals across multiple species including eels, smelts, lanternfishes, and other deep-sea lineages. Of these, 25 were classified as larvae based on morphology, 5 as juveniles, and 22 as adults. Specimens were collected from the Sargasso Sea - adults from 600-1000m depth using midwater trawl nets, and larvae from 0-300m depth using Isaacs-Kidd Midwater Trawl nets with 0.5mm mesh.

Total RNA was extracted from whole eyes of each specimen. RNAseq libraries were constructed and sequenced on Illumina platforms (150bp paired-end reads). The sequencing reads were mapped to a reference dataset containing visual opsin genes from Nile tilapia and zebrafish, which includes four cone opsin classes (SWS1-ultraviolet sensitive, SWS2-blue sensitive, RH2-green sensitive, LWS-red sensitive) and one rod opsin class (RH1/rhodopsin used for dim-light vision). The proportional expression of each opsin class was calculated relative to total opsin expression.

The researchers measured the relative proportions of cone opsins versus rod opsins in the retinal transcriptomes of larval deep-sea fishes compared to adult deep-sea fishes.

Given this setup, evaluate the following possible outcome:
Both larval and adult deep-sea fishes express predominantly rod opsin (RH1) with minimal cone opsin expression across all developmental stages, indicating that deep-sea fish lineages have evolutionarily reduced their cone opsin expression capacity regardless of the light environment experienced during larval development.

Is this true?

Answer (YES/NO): NO